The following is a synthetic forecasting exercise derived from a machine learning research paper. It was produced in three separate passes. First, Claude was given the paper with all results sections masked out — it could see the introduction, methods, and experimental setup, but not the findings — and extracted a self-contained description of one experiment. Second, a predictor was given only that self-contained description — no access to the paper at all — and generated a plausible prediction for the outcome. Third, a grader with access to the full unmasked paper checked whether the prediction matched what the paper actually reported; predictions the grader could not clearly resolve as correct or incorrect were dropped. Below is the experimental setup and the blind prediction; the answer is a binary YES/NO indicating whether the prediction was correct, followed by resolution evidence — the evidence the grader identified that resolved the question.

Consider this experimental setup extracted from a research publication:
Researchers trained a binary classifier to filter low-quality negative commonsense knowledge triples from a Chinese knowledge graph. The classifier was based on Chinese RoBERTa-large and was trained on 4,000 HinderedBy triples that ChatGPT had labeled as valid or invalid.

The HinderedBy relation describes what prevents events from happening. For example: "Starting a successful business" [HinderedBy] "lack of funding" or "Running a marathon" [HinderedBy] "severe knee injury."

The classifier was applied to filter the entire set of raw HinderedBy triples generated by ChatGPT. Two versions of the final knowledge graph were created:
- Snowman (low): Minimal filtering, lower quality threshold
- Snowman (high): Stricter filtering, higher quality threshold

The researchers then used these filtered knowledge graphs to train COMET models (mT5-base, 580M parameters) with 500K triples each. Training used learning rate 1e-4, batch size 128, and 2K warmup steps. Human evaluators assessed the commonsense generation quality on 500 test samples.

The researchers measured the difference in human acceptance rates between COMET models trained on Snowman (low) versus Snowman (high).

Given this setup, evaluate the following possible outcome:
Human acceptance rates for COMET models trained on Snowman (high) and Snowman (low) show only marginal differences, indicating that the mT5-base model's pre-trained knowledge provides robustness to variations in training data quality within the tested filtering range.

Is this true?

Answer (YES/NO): NO